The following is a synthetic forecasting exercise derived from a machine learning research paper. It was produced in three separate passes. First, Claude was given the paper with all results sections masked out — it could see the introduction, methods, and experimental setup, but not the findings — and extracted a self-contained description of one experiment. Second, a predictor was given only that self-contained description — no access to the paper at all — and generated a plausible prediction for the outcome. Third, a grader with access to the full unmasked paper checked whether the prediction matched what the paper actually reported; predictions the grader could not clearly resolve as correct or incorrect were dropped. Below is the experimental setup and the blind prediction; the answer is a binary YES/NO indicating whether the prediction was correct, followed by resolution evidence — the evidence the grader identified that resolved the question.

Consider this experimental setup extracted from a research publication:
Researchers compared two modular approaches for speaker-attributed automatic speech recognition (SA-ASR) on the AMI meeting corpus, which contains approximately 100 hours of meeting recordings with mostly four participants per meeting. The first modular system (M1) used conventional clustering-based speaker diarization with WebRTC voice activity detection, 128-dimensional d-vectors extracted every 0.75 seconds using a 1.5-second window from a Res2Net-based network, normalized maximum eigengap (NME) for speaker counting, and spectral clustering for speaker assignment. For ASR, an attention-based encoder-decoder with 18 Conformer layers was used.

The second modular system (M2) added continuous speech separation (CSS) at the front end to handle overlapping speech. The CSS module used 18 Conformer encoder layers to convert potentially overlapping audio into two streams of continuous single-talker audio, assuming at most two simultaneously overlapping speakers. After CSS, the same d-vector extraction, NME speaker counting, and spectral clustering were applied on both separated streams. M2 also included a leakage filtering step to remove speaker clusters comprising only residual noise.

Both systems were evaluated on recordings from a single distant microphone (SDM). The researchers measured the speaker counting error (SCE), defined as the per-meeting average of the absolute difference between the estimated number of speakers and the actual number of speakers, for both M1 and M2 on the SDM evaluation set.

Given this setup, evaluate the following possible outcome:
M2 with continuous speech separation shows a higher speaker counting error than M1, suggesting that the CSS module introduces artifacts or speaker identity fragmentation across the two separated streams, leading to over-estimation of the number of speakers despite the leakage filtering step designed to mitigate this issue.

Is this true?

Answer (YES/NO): NO